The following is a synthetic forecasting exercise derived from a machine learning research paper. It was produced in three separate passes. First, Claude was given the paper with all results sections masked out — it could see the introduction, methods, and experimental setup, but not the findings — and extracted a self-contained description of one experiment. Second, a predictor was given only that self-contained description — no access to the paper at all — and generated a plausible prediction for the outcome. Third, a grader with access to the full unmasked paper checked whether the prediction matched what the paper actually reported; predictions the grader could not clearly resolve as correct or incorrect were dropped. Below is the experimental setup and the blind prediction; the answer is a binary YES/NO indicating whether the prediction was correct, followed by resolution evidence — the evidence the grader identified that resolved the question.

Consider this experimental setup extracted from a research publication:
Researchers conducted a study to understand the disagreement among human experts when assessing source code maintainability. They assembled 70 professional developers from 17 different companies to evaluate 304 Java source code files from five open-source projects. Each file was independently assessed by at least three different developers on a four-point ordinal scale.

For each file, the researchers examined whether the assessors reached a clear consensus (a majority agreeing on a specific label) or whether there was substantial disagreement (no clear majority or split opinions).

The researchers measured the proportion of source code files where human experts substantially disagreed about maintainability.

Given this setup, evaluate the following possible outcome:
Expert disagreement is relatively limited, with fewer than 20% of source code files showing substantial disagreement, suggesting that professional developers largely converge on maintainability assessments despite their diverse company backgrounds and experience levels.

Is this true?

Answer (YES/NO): YES